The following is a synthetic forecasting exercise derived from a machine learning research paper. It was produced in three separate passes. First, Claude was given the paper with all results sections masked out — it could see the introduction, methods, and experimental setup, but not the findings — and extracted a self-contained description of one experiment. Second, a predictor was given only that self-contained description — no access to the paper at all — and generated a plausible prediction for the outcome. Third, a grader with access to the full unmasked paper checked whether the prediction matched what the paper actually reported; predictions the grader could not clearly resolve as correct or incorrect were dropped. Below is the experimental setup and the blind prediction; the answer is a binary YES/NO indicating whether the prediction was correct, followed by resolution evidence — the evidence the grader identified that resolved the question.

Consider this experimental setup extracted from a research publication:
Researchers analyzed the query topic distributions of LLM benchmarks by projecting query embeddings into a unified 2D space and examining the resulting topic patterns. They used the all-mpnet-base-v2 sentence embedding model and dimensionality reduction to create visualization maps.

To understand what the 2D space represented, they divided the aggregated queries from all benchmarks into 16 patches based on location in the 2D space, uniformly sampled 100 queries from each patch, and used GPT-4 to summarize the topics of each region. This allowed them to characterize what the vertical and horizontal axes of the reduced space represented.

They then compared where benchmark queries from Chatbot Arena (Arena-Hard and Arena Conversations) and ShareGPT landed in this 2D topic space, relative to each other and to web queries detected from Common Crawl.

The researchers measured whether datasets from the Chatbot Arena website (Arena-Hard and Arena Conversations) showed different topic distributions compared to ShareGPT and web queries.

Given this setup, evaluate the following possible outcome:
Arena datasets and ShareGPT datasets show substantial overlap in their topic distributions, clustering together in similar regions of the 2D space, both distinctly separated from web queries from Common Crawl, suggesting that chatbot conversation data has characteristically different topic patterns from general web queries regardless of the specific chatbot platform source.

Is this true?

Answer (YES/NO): NO